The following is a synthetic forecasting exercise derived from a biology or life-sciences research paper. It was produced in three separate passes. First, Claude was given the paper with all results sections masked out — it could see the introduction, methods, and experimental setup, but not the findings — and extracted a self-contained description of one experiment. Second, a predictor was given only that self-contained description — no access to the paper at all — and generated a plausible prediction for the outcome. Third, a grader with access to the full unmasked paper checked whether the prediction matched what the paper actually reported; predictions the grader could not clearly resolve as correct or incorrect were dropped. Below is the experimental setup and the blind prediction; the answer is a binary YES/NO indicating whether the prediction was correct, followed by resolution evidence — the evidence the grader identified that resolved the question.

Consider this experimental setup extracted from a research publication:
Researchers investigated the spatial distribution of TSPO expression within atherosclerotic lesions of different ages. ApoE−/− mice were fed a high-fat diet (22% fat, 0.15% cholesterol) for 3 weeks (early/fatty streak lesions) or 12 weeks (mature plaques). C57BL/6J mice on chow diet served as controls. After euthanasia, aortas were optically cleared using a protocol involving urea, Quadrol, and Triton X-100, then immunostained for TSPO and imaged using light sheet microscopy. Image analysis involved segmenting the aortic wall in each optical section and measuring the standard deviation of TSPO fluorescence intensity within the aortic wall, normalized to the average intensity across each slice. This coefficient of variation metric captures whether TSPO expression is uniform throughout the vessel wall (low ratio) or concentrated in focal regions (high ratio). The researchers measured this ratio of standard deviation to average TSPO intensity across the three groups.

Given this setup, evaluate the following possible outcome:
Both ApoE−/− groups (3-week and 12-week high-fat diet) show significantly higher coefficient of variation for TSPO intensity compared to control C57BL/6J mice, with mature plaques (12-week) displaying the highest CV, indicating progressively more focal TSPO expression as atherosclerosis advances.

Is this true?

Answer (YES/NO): NO